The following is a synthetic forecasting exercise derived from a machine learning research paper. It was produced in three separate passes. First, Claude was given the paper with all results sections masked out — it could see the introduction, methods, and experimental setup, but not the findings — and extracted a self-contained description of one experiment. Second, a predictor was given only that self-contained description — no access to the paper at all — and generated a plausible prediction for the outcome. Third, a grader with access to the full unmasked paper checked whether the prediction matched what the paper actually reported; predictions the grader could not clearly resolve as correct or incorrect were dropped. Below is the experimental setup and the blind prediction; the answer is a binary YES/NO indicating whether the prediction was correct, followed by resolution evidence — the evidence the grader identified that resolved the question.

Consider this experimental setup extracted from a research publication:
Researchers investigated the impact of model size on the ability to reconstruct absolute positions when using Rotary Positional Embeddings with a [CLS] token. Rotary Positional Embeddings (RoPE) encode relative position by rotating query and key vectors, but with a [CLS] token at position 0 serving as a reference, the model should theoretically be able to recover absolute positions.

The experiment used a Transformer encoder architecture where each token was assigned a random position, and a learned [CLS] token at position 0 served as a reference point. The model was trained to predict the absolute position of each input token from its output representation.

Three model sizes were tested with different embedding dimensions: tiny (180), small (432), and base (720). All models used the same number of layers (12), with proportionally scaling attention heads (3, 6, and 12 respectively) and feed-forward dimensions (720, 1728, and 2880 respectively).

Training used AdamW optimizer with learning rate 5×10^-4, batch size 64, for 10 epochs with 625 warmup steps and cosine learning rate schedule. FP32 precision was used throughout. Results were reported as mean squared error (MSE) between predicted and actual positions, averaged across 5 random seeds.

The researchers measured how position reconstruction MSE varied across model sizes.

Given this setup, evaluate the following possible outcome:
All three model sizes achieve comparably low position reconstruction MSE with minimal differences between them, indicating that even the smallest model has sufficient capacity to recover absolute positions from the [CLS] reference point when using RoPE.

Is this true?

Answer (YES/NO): NO